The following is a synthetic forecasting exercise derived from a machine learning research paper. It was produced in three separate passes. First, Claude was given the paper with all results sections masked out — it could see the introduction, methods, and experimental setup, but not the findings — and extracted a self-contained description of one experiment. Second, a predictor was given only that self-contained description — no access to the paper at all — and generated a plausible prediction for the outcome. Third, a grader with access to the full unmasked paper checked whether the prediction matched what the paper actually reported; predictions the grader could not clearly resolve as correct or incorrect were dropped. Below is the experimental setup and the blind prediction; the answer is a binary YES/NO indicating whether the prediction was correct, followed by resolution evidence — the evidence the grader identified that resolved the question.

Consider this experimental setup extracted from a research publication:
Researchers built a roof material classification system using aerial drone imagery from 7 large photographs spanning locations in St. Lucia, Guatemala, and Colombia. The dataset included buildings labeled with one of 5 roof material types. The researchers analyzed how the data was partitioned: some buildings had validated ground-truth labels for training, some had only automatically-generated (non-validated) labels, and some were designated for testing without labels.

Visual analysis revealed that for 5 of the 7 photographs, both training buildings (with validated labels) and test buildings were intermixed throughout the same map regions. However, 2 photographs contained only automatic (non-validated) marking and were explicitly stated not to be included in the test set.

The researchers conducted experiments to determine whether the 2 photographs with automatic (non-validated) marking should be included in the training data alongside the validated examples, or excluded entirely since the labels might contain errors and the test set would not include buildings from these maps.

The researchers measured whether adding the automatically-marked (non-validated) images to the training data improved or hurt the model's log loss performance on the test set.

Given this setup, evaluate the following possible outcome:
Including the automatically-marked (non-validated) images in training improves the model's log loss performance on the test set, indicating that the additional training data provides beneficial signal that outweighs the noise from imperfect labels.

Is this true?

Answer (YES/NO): YES